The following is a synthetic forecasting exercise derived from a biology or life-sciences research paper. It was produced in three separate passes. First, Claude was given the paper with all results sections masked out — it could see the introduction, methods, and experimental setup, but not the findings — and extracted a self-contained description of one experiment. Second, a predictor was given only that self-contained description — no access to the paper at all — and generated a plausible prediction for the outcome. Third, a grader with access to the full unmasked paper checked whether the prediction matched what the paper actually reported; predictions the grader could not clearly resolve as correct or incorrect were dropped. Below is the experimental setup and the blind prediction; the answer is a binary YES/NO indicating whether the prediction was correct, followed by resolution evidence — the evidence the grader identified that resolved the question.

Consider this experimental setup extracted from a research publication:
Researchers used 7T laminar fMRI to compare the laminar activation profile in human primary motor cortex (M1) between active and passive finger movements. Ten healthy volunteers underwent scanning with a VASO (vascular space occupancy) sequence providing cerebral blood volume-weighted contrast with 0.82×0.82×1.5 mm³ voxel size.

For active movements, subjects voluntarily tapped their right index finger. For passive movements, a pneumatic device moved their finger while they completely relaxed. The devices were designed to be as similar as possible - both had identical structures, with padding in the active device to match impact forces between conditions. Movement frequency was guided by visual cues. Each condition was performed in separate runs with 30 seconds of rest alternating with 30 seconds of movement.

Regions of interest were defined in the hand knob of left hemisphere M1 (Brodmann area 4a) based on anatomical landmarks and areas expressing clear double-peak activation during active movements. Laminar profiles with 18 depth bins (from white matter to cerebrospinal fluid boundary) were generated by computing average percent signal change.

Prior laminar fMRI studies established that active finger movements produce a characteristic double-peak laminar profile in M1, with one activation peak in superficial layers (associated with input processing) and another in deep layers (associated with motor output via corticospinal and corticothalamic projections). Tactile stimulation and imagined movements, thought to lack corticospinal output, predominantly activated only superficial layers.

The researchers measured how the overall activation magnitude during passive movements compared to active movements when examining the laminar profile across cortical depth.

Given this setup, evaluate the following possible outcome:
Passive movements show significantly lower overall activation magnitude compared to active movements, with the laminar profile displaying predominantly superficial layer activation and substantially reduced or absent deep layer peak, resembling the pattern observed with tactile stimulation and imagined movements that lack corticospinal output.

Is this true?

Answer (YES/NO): NO